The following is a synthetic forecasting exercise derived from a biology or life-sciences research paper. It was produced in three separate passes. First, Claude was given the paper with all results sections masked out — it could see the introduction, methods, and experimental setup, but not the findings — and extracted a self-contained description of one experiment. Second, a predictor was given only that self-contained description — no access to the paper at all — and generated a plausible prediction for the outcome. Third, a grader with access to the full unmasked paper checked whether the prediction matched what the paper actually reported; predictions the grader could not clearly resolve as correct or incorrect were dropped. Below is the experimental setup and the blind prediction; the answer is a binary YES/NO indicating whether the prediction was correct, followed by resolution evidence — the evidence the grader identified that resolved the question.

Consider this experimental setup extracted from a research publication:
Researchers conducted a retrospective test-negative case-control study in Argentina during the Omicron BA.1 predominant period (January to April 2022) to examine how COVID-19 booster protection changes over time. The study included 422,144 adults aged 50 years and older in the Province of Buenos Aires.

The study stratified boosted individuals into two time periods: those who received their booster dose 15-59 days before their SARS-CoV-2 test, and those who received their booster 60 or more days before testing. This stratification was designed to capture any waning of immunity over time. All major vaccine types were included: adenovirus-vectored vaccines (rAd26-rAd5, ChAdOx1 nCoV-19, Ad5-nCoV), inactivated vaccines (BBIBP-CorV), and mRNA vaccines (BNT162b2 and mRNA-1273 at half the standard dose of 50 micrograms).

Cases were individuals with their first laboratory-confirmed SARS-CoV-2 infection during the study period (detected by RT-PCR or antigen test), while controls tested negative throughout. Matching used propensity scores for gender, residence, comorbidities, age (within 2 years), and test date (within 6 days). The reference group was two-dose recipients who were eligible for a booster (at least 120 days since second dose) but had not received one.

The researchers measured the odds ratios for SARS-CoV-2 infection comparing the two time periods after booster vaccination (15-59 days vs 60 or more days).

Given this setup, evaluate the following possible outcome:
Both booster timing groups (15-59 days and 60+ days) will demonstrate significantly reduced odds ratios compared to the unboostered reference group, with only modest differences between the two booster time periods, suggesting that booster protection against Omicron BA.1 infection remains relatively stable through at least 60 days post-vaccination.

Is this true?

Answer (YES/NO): NO